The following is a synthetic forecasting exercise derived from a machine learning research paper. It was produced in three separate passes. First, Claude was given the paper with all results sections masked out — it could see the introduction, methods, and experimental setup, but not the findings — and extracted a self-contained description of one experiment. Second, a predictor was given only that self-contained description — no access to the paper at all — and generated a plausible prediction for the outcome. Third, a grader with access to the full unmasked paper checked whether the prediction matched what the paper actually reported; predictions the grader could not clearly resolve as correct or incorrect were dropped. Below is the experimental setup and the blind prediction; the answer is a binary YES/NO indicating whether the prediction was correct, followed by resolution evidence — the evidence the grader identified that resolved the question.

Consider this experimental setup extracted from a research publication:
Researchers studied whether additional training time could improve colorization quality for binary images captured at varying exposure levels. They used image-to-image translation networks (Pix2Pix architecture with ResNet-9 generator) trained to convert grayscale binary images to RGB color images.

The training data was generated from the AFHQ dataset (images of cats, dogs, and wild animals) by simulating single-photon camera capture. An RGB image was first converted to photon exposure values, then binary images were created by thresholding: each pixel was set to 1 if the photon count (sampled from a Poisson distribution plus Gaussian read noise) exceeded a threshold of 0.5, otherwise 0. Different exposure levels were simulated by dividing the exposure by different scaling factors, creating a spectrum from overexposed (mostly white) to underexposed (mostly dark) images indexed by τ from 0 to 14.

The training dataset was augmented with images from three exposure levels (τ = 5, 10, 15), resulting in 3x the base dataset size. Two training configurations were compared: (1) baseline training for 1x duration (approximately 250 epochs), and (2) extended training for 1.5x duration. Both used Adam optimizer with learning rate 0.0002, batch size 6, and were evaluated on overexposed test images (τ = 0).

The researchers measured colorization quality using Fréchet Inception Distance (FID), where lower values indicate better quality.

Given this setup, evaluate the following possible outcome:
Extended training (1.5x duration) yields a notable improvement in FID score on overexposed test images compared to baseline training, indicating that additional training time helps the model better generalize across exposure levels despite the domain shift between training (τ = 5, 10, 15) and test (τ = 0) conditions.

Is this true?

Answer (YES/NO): YES